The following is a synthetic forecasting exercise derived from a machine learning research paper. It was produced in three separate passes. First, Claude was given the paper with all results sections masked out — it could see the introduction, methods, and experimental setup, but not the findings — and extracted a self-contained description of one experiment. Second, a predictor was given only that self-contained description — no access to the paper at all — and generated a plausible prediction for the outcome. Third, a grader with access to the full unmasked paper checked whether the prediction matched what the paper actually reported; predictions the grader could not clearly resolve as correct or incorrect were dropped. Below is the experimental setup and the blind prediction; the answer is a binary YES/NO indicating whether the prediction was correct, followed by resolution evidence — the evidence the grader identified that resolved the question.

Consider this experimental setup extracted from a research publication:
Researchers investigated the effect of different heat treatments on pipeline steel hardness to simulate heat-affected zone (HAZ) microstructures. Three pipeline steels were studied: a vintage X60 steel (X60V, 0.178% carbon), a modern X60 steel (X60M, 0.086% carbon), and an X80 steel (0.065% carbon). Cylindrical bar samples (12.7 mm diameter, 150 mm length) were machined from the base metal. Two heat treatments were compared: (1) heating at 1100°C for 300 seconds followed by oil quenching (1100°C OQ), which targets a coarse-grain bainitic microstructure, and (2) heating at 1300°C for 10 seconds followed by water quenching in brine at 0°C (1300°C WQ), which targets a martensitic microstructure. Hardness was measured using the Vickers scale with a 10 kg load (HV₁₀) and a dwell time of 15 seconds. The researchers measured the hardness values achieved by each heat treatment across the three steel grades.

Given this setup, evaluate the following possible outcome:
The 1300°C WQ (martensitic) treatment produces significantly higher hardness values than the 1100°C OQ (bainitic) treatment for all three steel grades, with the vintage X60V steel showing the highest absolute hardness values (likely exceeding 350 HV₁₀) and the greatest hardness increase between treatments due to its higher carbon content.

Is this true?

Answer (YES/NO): YES